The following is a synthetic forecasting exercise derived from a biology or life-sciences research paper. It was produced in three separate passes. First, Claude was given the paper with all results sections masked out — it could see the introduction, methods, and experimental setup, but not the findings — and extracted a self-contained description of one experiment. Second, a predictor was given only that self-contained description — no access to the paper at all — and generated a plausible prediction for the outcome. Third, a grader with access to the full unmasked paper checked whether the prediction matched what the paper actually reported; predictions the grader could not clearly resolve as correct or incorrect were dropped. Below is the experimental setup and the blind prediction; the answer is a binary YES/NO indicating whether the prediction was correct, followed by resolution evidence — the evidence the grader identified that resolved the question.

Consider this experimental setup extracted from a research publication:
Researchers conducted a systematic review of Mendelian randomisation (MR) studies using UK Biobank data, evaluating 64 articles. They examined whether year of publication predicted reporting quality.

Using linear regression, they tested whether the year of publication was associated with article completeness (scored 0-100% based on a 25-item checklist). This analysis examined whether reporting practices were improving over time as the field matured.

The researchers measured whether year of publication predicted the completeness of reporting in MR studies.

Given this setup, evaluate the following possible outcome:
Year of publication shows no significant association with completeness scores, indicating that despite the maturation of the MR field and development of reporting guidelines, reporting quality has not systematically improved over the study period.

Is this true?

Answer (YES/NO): YES